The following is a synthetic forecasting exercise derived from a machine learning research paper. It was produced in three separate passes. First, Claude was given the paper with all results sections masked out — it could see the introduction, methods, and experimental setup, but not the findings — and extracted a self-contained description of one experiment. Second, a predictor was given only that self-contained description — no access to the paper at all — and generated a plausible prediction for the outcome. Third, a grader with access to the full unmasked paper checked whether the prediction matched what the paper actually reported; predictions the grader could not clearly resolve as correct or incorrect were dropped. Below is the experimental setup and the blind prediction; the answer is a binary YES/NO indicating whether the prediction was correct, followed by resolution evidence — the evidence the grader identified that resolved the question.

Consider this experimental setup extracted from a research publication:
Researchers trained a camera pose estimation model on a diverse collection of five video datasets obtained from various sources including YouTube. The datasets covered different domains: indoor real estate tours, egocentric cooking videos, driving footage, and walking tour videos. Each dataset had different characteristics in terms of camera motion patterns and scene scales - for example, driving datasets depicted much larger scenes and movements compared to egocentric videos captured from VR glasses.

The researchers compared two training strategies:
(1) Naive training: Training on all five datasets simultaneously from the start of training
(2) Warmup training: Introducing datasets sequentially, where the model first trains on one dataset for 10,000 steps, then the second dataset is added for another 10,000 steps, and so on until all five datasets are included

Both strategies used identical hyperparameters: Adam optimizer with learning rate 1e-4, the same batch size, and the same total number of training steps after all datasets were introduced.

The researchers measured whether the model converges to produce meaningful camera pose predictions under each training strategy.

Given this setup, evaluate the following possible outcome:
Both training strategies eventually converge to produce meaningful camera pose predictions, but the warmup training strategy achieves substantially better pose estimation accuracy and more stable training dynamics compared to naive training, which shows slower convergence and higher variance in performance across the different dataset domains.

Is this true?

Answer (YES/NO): NO